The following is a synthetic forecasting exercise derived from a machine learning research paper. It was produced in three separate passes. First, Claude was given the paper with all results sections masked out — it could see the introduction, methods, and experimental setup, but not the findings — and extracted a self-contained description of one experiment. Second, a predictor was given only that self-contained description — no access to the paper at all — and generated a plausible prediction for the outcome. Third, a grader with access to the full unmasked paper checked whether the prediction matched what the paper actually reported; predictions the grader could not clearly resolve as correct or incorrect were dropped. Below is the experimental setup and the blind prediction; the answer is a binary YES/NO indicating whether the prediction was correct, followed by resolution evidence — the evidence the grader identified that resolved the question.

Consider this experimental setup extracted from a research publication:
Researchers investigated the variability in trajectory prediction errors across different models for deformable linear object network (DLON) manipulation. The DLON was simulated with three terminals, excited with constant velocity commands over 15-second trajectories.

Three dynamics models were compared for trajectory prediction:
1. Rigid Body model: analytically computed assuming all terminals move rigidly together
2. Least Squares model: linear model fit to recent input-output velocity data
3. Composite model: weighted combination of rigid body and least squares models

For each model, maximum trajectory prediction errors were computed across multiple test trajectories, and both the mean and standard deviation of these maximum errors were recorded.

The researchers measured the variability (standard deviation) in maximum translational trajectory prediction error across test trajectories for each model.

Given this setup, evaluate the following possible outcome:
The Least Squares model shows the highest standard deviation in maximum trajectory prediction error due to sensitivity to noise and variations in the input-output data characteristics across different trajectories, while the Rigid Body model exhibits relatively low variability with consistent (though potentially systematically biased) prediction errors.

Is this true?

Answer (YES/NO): NO